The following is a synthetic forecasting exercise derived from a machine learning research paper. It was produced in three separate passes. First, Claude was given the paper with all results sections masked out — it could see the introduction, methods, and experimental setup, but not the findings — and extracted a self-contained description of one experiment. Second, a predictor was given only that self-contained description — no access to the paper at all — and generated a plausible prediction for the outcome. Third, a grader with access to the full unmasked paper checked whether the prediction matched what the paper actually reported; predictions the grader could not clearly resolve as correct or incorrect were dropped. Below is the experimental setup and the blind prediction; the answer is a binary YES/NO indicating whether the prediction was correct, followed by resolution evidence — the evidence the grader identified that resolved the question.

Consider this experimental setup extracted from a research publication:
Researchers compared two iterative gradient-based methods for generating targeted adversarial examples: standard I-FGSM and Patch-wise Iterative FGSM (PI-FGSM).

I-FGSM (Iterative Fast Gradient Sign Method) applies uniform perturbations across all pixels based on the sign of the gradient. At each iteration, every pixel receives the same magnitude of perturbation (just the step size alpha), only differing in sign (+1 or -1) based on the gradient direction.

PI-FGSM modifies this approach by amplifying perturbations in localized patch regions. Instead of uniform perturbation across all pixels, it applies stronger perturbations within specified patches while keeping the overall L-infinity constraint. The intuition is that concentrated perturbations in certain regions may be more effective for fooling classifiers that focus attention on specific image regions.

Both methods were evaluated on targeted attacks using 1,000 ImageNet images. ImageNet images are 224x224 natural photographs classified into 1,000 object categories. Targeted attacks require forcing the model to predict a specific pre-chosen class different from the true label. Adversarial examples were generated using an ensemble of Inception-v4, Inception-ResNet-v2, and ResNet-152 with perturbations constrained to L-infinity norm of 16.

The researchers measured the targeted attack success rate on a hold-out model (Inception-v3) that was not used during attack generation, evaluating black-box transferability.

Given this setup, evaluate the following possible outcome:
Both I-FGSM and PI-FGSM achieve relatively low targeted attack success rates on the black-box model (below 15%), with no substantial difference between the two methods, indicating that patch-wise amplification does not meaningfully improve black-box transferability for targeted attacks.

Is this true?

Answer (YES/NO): NO